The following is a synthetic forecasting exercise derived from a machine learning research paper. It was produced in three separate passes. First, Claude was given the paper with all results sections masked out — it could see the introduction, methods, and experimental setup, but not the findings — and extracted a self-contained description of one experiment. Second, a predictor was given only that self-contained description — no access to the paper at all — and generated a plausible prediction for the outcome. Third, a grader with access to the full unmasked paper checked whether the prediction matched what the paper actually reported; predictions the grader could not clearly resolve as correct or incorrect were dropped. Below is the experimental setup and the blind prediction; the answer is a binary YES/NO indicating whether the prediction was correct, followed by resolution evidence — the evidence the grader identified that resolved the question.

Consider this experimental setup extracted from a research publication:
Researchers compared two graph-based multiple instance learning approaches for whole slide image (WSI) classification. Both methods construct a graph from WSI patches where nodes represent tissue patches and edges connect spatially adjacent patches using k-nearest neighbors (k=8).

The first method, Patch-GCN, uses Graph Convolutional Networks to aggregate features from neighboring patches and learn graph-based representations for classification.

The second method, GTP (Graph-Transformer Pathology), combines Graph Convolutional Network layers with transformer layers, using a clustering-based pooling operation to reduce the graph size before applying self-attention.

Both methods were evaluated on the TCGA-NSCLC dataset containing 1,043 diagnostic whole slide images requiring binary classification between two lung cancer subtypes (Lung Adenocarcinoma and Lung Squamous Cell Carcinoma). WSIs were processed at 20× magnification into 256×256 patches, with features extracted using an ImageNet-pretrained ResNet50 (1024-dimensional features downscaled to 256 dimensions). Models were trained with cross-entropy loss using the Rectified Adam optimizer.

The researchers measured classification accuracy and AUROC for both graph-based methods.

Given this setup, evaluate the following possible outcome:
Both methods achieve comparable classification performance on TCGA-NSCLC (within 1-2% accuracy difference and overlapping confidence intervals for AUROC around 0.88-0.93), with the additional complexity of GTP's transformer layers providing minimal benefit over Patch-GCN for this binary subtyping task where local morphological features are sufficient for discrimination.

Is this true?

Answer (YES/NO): NO